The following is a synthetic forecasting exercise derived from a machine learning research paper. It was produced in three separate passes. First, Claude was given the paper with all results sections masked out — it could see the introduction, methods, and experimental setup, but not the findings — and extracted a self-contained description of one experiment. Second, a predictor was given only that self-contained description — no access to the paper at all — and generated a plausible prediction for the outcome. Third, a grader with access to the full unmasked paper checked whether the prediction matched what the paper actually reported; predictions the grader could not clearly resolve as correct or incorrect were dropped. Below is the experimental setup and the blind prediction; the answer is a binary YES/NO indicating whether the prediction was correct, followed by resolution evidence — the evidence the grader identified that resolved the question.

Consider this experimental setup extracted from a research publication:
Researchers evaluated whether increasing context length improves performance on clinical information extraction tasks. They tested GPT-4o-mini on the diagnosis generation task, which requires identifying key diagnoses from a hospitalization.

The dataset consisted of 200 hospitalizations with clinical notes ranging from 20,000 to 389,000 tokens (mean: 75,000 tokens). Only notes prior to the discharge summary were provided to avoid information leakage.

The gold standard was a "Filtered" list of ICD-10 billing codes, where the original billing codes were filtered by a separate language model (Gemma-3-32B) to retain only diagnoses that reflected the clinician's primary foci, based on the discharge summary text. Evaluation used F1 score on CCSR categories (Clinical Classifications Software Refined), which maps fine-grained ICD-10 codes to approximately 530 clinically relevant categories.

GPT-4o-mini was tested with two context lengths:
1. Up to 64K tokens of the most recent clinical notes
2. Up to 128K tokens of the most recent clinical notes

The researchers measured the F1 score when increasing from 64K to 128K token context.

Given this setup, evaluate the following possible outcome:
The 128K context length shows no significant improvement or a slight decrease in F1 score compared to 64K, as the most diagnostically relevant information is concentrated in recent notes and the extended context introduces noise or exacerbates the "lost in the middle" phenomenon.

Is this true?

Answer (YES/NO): YES